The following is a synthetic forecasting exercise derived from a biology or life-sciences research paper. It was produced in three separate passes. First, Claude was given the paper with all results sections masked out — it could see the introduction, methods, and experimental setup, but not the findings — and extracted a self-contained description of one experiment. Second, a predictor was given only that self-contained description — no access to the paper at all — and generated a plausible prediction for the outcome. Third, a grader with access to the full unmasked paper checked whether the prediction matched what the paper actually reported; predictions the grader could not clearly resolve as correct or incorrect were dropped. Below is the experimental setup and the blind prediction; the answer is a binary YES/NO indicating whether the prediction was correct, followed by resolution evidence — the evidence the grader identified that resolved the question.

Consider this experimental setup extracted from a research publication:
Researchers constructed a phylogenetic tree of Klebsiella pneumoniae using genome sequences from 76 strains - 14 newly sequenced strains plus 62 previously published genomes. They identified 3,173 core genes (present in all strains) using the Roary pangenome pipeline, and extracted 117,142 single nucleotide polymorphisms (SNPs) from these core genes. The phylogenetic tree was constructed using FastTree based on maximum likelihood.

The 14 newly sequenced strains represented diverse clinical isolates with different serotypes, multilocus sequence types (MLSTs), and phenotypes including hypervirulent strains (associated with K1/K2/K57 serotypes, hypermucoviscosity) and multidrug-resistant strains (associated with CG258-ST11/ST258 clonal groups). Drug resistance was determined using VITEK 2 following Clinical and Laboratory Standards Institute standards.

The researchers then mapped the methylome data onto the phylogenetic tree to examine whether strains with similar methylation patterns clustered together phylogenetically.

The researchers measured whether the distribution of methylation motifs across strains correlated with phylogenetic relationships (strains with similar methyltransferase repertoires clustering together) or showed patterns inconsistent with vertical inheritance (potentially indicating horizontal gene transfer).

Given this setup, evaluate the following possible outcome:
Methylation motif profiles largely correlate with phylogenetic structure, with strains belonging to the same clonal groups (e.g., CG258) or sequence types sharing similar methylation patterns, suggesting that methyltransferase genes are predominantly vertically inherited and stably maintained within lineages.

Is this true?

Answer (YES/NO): YES